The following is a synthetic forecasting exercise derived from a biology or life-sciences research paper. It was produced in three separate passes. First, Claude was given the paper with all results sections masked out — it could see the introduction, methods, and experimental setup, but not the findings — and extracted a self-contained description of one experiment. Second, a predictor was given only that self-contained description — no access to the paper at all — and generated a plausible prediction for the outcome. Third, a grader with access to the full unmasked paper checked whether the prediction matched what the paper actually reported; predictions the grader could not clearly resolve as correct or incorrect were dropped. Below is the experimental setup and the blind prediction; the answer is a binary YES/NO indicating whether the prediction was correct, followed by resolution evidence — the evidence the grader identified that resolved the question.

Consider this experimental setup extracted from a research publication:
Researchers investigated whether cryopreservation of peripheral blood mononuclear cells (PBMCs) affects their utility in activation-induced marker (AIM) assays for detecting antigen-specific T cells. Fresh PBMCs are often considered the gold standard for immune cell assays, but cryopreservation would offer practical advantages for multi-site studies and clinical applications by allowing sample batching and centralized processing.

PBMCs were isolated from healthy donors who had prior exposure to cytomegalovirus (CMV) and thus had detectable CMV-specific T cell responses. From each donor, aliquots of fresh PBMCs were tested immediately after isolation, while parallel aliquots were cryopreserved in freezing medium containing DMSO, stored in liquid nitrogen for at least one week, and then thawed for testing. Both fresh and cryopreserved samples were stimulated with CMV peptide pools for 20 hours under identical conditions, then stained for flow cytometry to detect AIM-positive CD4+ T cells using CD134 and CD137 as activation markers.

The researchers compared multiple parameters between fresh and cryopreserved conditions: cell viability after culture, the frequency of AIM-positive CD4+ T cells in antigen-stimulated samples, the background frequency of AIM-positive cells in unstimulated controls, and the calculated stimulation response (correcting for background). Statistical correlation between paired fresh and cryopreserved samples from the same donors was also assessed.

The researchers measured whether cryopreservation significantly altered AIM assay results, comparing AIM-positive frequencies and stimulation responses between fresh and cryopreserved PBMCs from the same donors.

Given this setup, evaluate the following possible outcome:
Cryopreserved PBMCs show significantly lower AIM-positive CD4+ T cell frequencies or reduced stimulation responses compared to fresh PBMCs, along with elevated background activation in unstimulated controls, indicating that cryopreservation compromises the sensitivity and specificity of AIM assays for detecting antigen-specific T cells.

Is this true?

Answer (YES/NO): NO